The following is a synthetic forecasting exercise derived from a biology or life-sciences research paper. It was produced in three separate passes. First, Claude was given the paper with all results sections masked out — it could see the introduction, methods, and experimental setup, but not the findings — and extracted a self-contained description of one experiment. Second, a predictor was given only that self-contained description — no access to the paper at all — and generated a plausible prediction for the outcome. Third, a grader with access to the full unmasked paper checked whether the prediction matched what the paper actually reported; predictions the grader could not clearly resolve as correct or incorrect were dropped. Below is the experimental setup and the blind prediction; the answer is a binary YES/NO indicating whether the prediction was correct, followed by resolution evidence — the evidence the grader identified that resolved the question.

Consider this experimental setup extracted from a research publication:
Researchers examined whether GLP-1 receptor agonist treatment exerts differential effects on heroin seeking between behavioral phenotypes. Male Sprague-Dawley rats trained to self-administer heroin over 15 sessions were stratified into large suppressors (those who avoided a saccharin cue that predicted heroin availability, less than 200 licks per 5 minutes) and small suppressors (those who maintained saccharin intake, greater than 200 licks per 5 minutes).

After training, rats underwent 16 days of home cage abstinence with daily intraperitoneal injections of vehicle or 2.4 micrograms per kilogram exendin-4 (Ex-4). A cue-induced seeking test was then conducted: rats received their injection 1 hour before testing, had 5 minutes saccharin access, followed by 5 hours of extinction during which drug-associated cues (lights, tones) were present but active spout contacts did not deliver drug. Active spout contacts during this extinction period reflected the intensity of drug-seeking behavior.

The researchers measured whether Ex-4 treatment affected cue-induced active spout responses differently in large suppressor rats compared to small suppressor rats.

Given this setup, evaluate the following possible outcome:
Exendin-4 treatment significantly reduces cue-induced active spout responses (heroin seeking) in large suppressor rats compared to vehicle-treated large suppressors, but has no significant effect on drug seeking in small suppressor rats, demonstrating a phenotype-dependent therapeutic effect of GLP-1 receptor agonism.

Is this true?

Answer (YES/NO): NO